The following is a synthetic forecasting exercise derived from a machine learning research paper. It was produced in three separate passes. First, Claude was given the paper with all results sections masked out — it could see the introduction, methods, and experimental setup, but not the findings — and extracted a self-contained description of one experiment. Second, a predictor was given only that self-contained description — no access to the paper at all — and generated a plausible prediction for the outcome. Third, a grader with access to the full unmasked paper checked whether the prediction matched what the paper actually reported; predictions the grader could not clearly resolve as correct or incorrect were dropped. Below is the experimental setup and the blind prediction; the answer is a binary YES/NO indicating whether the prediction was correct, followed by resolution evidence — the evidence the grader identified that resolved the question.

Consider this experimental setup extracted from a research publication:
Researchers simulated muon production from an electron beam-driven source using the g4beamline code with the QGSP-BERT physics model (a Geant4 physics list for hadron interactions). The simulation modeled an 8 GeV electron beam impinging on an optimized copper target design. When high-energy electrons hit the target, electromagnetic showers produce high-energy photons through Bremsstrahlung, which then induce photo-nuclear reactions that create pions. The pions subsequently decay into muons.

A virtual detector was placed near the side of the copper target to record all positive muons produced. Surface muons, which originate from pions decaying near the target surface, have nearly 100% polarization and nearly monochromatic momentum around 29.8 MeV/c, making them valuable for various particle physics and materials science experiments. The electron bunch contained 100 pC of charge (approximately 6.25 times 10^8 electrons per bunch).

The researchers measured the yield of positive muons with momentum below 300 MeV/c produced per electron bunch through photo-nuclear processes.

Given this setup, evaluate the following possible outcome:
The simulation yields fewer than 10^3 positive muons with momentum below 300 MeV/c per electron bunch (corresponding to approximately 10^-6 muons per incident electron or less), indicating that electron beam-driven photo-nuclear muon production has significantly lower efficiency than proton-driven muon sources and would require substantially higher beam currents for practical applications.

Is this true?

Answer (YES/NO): NO